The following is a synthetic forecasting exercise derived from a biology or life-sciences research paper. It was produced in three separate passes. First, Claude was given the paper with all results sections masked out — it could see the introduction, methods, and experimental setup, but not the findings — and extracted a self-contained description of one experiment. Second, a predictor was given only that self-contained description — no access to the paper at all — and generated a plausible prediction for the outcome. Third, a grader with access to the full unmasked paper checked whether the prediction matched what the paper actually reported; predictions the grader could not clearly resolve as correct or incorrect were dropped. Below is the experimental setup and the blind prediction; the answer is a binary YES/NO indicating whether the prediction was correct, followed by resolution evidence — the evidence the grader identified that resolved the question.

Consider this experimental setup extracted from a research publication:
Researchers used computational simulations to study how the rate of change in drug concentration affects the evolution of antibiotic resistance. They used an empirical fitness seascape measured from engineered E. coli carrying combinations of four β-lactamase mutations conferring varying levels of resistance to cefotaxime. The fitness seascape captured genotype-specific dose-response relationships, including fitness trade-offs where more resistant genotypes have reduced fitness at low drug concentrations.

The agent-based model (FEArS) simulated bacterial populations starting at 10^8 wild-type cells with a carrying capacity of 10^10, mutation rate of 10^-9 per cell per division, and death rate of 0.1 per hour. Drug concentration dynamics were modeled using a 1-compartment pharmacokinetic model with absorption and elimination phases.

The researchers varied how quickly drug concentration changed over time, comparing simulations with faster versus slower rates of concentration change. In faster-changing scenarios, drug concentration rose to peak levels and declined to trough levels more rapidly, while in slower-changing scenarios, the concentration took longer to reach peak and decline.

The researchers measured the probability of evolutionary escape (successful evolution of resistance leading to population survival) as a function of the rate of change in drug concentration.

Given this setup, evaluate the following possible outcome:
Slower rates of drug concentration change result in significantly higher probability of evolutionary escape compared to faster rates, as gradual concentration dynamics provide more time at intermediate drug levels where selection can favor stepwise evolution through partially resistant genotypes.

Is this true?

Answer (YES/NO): YES